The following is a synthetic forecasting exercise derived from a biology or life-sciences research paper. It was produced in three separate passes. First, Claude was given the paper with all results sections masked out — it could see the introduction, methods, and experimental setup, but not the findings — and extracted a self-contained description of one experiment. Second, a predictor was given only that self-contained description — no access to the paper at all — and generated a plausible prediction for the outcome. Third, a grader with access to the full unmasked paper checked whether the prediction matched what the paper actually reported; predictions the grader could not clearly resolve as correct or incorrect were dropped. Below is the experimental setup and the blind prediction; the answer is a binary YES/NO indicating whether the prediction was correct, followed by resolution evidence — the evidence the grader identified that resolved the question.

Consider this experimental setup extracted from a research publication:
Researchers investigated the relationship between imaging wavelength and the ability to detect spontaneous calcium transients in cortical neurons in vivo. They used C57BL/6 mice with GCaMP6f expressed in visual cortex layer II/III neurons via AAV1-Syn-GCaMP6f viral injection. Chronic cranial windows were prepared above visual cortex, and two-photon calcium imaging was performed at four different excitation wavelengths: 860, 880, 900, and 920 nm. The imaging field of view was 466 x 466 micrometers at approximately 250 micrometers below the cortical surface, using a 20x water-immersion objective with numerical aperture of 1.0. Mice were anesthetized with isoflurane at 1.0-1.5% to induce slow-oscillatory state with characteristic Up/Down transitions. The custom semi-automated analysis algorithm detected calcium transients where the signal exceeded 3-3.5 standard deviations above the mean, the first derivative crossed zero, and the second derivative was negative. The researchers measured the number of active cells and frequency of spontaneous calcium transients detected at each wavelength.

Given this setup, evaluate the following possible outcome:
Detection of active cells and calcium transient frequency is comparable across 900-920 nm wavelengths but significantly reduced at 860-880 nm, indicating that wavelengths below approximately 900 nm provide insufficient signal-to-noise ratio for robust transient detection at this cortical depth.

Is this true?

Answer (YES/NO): NO